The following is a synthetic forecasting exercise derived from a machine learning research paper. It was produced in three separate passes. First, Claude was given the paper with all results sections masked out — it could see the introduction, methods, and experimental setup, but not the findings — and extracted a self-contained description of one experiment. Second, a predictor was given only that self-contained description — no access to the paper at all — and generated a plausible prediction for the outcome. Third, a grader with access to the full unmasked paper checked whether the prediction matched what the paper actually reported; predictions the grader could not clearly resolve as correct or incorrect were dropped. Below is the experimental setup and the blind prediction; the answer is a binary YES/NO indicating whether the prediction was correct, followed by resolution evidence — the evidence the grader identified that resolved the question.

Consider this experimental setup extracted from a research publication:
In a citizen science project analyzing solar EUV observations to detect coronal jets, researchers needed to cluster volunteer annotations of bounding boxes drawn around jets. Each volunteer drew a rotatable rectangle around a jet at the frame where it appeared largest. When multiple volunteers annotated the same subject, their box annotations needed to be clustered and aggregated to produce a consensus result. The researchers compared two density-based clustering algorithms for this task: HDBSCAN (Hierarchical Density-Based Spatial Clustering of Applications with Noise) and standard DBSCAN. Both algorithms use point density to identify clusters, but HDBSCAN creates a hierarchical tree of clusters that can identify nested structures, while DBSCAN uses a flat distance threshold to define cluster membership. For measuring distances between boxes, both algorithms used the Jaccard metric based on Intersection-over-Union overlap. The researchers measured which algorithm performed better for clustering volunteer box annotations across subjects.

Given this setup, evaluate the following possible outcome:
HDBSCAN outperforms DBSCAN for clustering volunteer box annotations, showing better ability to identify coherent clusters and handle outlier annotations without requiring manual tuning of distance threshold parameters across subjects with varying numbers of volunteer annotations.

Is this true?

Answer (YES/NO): NO